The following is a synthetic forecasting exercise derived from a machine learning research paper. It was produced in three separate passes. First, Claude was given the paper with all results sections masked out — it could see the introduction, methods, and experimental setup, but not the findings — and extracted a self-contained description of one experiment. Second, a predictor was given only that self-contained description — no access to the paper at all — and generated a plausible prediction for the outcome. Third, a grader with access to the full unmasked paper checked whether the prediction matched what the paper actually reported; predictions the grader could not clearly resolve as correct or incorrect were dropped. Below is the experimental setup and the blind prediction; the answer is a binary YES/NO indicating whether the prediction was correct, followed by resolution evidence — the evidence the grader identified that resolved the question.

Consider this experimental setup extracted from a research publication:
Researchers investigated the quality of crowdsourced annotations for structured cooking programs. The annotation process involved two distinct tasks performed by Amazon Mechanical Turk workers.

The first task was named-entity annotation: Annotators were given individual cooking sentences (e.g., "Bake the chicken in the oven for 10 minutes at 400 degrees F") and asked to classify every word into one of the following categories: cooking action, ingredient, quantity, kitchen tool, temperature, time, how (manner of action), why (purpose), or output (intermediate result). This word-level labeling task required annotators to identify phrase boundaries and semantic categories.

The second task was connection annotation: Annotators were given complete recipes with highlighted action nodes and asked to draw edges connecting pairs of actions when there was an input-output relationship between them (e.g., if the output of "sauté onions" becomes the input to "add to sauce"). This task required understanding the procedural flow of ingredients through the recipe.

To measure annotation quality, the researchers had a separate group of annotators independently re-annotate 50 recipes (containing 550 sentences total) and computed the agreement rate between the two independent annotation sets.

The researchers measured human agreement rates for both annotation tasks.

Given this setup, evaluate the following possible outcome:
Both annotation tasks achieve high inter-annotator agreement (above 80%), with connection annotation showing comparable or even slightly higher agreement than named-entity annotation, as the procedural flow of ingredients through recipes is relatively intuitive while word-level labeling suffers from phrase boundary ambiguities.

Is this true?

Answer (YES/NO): NO